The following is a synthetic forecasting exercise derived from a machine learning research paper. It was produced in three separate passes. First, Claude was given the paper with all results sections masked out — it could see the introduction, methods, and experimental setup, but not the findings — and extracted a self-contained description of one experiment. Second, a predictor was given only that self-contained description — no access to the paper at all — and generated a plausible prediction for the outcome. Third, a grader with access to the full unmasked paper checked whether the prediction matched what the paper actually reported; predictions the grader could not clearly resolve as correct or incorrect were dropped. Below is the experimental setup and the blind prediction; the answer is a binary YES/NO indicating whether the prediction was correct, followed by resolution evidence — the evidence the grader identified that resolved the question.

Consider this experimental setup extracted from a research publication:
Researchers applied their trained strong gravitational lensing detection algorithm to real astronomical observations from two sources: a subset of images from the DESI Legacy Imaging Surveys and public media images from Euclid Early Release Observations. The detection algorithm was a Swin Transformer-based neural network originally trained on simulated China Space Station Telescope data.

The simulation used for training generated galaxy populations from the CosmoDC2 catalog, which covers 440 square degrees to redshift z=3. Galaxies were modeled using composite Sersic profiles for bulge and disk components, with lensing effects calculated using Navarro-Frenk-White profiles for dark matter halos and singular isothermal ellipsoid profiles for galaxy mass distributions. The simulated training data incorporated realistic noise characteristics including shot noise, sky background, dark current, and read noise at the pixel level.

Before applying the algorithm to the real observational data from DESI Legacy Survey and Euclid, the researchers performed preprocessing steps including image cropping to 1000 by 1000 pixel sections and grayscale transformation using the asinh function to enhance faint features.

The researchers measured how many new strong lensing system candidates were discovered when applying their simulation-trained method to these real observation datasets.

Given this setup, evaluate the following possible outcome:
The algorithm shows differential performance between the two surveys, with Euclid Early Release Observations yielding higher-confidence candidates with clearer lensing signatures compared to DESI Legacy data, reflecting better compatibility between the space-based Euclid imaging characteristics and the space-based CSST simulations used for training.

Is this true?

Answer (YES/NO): NO